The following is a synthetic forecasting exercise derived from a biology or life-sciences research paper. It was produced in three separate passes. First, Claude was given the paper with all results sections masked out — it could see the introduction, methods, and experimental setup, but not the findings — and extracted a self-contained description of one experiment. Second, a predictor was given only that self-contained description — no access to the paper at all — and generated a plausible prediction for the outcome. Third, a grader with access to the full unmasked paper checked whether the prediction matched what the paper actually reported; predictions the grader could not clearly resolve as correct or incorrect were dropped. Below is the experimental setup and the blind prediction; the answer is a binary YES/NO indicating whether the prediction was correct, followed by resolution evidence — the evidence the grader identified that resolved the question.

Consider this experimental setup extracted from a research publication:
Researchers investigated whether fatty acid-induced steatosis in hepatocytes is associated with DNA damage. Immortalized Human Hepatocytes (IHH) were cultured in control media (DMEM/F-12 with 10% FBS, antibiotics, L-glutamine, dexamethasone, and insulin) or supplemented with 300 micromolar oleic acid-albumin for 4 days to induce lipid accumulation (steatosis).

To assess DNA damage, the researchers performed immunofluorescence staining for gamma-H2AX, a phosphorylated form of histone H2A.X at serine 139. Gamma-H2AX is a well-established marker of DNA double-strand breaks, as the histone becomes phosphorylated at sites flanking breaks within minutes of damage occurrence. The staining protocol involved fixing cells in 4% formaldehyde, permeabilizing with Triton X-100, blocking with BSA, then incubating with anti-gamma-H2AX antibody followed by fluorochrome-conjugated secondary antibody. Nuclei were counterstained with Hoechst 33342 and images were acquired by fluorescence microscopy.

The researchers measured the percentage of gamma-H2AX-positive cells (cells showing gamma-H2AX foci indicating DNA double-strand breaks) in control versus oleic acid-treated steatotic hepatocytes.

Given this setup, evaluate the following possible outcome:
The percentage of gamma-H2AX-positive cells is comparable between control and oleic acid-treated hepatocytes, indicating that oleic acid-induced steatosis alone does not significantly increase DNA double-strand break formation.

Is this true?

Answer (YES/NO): NO